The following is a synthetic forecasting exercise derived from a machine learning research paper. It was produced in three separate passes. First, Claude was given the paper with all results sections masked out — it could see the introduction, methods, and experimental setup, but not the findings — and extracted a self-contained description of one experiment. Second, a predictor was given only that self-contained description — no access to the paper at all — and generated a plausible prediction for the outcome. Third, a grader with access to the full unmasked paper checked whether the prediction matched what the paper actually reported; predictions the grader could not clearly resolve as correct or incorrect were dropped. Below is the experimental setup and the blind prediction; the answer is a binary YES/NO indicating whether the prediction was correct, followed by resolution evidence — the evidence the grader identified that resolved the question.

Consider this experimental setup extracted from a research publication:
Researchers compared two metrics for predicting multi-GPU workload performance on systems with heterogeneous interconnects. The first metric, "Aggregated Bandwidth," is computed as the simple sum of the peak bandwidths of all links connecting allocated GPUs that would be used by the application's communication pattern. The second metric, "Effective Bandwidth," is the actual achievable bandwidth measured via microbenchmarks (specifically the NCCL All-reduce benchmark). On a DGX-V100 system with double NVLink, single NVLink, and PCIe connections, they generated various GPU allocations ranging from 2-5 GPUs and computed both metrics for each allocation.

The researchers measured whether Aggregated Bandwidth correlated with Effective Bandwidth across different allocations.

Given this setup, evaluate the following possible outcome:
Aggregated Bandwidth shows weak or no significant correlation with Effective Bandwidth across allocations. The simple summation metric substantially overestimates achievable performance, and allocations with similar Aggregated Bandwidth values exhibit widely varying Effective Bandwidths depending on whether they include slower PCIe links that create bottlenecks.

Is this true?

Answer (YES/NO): NO